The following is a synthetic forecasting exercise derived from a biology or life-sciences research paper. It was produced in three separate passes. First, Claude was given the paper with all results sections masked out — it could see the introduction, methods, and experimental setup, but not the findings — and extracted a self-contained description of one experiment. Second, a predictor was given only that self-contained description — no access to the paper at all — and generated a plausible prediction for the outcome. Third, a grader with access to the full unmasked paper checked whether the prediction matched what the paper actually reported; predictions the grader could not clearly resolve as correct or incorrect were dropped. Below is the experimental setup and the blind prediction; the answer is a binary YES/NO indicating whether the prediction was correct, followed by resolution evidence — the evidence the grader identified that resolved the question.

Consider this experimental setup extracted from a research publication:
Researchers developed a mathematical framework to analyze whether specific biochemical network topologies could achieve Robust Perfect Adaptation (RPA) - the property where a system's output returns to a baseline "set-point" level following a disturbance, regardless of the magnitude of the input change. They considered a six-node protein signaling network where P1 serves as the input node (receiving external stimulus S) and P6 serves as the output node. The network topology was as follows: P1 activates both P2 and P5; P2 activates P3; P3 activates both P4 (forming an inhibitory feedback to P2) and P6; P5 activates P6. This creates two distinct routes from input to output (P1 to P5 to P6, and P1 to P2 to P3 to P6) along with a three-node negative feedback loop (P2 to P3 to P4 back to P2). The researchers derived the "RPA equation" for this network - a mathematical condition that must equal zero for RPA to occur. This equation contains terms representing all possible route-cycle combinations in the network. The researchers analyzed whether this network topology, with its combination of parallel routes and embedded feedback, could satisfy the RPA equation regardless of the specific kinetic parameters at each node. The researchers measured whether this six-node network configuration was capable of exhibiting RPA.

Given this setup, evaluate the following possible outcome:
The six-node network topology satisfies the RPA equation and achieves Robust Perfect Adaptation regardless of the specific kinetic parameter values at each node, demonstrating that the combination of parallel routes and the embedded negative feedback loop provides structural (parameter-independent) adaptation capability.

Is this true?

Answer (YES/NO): NO